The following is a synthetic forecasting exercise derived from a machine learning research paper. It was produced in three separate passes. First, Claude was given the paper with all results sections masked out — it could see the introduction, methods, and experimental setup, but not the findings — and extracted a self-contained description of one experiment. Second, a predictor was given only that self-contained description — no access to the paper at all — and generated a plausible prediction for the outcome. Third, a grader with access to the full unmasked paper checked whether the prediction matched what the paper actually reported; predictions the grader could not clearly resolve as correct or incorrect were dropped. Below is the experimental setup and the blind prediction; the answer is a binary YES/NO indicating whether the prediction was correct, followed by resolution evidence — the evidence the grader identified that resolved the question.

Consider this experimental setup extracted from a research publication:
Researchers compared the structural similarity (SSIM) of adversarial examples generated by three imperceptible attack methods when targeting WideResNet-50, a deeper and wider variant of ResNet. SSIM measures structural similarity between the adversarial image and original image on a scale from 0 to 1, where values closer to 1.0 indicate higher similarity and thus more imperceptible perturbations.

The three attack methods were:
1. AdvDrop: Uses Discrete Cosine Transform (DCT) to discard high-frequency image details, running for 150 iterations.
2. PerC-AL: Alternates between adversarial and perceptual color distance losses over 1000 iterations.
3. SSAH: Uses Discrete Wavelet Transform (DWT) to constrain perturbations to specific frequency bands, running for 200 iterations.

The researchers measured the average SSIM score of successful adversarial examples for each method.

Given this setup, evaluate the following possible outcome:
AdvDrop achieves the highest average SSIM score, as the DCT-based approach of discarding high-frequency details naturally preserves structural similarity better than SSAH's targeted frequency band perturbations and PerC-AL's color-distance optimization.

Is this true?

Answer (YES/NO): NO